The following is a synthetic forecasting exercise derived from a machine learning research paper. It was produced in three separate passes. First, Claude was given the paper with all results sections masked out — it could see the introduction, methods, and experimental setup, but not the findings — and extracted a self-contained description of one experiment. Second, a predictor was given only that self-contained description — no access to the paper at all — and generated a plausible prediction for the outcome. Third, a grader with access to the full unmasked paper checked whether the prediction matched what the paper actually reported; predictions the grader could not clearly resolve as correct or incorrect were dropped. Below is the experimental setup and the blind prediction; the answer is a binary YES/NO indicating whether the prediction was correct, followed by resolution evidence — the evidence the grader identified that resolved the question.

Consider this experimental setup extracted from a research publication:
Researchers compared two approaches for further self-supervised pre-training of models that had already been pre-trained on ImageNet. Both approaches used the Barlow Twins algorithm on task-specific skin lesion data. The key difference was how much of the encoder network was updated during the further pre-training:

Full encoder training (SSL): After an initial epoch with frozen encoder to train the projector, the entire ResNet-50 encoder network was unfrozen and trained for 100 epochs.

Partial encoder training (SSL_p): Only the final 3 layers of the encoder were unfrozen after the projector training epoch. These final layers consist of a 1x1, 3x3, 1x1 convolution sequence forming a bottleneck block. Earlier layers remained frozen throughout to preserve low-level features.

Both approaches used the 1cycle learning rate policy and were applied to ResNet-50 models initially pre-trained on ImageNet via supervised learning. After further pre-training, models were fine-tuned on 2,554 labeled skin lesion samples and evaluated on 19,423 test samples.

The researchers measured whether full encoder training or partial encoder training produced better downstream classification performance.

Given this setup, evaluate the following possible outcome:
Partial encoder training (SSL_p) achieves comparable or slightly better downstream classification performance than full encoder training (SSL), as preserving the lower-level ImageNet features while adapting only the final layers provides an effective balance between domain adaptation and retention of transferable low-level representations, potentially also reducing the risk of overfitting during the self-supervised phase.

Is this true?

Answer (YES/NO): YES